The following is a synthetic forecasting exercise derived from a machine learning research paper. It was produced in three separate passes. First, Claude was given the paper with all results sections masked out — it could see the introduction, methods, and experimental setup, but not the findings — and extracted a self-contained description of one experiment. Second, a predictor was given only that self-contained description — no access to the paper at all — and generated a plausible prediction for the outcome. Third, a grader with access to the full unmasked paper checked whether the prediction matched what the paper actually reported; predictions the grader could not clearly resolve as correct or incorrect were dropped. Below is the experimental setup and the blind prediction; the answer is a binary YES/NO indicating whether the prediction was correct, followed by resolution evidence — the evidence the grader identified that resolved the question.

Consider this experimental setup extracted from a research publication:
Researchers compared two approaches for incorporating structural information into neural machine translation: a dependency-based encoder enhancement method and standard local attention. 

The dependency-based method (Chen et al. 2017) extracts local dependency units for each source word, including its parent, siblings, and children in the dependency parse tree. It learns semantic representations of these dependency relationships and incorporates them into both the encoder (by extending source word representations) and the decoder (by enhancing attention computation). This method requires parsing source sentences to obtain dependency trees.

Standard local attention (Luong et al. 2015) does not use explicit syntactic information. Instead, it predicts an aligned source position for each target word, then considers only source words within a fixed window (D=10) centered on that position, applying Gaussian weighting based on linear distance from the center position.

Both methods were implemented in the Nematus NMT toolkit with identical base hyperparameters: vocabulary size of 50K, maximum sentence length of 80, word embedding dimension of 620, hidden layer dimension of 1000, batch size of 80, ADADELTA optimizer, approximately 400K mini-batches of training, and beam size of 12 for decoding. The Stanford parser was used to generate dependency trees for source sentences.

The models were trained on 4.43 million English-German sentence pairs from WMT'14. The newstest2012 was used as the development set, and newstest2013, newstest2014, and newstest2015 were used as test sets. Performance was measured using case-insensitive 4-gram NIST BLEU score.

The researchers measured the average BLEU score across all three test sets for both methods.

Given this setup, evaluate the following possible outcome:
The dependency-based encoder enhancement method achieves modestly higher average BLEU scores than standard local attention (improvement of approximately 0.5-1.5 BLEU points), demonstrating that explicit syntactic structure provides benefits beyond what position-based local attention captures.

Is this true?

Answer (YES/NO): NO